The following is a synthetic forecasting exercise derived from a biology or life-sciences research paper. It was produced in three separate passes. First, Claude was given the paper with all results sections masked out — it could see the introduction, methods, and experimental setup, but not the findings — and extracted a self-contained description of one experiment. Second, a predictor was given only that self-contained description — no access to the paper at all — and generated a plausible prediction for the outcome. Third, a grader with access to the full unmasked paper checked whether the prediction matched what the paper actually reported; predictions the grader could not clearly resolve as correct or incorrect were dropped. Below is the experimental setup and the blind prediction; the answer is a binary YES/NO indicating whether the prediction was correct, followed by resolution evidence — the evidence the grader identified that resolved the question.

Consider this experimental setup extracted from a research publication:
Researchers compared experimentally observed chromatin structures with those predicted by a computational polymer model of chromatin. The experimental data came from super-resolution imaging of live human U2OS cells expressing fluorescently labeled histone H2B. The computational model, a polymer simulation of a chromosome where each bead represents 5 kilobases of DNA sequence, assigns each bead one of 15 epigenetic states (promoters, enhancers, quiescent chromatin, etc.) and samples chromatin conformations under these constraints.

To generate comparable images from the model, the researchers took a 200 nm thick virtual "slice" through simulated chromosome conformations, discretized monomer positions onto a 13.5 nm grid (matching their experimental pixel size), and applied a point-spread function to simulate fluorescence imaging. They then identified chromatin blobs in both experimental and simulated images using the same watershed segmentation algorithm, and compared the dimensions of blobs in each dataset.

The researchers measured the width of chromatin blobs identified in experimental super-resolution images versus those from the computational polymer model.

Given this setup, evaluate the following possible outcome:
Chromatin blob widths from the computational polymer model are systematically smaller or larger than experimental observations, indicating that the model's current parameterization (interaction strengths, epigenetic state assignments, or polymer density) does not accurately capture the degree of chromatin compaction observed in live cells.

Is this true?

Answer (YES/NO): NO